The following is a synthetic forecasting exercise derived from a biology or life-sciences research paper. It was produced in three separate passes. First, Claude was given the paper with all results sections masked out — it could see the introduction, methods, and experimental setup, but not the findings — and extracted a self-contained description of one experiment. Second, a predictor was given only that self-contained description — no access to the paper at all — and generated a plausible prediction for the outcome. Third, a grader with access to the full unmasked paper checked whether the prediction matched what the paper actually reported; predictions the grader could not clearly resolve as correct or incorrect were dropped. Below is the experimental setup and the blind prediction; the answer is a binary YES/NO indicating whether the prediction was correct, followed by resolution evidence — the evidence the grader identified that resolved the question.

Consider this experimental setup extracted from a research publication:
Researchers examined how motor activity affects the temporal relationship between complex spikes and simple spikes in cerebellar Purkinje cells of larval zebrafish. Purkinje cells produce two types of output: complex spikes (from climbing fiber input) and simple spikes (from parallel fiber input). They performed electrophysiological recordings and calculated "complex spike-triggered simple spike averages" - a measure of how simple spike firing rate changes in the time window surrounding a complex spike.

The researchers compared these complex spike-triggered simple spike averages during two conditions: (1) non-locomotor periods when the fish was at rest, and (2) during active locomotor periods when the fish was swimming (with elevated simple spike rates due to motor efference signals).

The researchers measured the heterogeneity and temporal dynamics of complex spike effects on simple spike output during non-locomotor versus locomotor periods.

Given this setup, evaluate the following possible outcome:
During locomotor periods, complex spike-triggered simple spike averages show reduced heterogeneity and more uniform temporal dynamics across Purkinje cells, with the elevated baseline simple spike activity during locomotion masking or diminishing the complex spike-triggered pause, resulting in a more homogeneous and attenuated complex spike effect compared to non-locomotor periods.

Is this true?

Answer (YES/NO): YES